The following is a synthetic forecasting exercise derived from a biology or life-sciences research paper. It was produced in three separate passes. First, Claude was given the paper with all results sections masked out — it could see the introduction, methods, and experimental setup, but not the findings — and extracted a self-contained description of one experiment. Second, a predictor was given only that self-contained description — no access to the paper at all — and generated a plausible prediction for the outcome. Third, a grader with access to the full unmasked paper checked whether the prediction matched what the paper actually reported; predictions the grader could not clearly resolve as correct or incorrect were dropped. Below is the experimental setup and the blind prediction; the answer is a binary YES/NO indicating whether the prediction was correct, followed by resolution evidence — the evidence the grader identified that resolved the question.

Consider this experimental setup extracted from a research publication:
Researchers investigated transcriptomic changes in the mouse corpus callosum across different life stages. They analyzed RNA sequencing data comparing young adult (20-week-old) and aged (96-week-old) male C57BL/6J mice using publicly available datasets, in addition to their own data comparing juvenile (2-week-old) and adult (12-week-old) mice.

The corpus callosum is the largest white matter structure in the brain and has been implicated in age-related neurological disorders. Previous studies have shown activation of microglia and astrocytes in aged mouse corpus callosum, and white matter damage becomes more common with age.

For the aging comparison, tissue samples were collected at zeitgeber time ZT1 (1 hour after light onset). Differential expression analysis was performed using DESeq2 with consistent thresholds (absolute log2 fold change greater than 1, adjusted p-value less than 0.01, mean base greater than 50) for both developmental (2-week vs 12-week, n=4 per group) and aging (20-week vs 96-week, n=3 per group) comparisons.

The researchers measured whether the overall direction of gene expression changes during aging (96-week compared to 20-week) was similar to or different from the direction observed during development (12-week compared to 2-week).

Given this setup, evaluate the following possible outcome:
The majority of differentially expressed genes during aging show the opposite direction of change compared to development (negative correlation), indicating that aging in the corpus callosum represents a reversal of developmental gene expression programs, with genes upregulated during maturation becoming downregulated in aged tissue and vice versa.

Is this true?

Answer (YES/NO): NO